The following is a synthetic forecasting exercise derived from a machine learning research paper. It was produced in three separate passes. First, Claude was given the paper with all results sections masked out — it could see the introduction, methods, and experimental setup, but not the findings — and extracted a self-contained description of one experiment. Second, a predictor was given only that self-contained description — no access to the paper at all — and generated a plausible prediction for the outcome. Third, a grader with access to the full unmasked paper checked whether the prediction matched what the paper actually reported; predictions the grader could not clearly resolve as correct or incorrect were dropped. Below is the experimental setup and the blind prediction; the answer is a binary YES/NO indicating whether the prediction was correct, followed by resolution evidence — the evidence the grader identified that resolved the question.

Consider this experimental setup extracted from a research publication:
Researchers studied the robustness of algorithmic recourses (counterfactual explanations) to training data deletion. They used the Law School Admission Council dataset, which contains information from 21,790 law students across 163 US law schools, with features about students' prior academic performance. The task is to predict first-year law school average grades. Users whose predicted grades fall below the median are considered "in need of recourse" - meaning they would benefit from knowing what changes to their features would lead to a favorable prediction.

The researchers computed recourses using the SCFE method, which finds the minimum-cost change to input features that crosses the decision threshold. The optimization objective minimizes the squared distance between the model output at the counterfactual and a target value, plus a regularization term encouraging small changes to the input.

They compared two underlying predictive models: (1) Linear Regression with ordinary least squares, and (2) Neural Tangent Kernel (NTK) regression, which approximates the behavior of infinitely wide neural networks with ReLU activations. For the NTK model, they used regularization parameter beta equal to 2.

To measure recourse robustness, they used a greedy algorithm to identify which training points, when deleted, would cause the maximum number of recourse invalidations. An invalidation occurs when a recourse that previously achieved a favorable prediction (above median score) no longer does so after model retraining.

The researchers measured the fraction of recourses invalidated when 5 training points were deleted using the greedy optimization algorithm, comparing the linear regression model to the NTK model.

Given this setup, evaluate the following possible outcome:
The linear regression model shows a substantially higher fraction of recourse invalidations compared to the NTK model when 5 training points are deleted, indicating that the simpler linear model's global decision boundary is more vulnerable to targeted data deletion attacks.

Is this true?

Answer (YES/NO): YES